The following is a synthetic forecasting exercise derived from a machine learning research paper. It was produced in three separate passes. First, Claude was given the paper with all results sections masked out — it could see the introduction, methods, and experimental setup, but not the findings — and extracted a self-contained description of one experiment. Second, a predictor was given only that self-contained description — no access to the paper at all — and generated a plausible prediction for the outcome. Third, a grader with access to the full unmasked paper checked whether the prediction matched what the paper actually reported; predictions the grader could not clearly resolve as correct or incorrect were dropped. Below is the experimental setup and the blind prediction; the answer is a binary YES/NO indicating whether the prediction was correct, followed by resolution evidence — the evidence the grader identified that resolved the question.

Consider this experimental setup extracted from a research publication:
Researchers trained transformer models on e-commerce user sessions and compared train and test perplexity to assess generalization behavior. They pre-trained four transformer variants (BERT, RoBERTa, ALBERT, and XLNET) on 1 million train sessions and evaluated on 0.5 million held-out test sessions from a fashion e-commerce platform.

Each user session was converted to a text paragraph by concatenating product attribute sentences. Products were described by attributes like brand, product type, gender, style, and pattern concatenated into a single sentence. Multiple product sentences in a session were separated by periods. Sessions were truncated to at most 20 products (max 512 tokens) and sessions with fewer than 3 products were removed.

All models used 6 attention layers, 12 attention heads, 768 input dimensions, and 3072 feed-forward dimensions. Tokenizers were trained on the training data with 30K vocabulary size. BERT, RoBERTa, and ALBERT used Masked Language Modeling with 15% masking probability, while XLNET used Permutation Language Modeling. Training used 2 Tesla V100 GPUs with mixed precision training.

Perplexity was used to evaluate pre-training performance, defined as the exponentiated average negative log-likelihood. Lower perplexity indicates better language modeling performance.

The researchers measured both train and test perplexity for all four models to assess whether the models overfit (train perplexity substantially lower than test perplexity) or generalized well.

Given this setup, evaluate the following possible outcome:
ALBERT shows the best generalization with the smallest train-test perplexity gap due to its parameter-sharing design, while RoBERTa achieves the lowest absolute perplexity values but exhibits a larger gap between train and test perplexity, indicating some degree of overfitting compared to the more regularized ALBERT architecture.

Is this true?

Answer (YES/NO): NO